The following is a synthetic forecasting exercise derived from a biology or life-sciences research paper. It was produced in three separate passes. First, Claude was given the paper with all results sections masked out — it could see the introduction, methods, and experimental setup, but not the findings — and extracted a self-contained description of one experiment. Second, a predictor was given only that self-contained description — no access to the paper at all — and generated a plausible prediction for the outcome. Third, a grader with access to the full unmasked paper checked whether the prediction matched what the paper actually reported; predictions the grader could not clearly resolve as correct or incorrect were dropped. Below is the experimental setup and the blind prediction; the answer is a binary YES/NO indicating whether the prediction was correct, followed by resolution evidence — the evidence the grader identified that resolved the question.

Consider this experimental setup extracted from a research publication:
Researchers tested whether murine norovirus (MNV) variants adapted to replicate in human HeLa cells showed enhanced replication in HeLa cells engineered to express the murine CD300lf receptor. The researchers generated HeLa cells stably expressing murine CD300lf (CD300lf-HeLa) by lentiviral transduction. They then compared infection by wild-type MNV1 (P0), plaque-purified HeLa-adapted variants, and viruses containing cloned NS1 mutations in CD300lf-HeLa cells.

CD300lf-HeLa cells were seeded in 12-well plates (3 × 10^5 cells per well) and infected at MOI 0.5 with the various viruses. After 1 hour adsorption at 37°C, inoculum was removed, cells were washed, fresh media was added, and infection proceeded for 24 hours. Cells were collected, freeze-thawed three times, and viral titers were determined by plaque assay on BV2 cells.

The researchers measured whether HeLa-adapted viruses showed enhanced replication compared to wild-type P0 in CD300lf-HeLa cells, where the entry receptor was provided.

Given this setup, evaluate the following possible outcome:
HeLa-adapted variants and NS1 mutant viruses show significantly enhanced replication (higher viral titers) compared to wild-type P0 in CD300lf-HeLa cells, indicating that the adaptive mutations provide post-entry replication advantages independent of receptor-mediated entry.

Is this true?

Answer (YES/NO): YES